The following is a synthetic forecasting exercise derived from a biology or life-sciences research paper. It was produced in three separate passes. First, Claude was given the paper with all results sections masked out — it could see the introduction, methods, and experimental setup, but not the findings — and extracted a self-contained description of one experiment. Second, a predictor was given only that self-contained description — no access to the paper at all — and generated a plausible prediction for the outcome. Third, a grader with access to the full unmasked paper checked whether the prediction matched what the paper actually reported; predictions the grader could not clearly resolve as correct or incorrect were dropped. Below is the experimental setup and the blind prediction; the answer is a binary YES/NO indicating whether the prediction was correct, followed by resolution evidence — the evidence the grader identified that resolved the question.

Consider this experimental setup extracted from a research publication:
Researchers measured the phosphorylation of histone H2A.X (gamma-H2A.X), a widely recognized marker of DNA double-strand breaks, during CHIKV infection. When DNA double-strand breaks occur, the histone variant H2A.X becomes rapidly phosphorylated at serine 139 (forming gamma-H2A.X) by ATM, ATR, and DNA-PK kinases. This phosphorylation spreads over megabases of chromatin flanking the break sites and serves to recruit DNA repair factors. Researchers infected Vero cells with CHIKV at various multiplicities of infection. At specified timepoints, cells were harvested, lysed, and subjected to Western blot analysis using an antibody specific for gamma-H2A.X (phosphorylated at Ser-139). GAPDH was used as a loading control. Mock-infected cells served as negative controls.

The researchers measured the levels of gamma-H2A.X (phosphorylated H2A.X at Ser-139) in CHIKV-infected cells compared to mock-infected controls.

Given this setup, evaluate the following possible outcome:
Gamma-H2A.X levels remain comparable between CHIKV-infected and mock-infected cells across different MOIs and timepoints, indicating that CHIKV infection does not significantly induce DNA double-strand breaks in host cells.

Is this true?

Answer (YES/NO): NO